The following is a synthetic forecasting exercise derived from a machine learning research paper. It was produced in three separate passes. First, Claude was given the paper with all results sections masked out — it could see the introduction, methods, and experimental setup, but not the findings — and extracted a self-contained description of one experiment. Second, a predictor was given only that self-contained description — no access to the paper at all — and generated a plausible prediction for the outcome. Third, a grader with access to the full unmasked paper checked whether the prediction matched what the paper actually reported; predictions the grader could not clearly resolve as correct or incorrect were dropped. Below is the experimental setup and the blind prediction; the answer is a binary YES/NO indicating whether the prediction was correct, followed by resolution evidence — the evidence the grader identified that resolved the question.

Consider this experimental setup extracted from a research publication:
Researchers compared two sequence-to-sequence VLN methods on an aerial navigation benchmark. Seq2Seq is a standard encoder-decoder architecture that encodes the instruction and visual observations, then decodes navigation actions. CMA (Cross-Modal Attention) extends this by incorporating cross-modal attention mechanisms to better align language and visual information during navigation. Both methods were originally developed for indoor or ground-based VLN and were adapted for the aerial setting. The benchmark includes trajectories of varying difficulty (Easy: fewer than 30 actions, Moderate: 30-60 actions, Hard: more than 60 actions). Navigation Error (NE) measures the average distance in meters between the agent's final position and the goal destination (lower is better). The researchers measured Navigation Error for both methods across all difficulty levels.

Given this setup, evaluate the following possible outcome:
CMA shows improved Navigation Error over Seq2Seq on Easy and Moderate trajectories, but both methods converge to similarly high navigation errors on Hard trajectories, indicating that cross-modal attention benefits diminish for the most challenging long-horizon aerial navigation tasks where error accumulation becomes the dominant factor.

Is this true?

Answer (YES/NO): NO